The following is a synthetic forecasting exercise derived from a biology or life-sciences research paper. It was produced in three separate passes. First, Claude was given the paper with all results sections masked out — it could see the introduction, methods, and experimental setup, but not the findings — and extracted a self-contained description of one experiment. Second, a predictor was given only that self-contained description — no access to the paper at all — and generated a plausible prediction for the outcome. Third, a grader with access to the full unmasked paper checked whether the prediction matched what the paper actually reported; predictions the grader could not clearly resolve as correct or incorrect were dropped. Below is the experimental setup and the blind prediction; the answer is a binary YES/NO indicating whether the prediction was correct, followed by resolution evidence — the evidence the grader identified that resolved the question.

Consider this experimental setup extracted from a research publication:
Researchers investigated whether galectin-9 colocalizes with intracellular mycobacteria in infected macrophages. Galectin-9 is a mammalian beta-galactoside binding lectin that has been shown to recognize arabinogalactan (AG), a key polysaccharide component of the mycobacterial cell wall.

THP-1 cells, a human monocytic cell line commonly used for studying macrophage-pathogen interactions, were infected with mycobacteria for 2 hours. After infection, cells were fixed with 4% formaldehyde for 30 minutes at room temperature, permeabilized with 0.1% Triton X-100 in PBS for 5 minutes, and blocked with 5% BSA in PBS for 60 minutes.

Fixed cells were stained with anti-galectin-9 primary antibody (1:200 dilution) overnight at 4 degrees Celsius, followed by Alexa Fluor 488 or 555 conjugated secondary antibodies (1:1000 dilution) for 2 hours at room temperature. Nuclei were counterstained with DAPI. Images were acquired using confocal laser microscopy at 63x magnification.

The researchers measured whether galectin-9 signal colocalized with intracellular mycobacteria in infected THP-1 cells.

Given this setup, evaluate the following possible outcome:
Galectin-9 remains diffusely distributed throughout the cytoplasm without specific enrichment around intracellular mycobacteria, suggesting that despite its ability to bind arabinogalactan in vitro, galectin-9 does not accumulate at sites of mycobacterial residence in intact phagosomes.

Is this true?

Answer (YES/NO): NO